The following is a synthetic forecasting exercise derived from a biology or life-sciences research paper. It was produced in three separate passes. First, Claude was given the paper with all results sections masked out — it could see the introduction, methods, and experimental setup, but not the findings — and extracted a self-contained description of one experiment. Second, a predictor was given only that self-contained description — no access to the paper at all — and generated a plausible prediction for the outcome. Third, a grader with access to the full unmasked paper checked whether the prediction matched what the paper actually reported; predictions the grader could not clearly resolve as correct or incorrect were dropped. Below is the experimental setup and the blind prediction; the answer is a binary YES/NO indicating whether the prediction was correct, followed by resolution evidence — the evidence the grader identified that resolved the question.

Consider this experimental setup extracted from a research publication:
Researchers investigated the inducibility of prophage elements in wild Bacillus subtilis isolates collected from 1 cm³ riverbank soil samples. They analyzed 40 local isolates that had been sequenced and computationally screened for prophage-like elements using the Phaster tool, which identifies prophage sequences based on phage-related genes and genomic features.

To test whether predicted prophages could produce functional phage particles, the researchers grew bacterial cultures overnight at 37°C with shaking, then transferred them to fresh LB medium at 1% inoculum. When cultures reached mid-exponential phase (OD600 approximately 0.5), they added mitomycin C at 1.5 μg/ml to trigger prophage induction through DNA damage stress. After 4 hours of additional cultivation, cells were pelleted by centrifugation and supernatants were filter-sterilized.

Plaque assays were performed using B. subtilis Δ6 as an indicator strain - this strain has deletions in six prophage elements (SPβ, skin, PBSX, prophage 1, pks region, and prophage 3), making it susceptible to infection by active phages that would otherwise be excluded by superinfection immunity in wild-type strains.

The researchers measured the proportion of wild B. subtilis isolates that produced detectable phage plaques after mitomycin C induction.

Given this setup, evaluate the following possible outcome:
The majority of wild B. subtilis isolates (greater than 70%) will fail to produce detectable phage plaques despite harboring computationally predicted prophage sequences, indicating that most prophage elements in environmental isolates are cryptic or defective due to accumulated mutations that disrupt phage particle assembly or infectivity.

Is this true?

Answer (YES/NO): YES